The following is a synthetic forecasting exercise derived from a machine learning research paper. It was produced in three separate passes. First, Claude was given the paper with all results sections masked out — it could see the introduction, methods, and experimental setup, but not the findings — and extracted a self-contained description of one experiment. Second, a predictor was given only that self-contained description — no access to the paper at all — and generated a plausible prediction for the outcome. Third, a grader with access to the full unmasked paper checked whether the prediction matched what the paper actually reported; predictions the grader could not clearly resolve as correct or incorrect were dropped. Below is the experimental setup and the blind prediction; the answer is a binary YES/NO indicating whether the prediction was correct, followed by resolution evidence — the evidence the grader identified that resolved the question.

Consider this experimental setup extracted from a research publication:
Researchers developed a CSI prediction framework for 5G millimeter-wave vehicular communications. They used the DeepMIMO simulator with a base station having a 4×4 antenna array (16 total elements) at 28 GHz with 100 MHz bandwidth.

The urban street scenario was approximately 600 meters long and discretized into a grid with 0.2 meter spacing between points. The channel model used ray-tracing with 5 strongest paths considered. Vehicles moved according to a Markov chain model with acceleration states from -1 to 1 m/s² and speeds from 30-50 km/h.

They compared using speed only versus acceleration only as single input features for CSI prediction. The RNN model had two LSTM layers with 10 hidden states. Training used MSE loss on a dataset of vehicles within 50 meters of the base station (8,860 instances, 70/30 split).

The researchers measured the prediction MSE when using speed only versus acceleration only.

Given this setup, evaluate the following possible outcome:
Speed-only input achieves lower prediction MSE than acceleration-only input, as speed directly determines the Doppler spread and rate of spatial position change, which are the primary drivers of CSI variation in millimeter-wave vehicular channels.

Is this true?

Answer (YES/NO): NO